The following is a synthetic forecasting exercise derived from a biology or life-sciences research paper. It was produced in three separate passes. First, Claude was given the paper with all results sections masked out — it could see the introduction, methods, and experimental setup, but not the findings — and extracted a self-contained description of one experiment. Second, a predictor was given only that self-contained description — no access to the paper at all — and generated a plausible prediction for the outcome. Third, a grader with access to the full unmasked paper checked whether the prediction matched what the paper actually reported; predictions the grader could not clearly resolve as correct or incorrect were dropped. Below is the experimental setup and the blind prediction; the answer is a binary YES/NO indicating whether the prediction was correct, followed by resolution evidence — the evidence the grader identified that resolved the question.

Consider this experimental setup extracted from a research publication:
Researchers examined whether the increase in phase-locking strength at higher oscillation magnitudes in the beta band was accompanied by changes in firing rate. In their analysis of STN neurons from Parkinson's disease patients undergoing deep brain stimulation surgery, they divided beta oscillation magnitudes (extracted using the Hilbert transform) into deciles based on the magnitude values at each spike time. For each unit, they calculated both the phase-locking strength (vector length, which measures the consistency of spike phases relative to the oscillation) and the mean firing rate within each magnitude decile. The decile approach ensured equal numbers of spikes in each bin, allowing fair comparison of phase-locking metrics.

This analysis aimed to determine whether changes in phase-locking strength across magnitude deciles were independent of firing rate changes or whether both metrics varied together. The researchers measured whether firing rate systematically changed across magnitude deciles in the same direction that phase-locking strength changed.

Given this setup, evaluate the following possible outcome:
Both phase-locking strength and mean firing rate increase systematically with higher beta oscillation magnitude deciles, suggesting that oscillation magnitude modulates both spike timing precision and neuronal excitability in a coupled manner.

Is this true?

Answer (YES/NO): NO